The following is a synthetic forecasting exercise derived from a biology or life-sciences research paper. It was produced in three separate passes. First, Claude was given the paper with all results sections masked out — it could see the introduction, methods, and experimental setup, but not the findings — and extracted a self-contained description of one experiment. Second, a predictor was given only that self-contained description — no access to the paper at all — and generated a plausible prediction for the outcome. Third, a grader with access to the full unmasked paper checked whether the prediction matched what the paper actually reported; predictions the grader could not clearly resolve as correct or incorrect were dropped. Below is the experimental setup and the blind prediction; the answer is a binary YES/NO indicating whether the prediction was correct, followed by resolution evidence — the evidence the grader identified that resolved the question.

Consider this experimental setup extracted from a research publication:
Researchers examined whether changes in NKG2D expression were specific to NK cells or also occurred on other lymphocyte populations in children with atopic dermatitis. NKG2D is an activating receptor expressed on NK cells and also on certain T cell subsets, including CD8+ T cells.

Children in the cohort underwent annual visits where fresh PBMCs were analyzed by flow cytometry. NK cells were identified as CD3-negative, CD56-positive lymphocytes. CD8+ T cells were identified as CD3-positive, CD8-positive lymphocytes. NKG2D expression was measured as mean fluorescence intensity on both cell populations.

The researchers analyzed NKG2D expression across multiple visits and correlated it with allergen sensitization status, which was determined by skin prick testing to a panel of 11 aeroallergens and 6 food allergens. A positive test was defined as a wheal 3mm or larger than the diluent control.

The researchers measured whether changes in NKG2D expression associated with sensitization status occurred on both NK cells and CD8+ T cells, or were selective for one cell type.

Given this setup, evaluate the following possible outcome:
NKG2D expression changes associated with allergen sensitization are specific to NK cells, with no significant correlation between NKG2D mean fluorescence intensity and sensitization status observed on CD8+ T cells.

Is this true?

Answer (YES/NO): YES